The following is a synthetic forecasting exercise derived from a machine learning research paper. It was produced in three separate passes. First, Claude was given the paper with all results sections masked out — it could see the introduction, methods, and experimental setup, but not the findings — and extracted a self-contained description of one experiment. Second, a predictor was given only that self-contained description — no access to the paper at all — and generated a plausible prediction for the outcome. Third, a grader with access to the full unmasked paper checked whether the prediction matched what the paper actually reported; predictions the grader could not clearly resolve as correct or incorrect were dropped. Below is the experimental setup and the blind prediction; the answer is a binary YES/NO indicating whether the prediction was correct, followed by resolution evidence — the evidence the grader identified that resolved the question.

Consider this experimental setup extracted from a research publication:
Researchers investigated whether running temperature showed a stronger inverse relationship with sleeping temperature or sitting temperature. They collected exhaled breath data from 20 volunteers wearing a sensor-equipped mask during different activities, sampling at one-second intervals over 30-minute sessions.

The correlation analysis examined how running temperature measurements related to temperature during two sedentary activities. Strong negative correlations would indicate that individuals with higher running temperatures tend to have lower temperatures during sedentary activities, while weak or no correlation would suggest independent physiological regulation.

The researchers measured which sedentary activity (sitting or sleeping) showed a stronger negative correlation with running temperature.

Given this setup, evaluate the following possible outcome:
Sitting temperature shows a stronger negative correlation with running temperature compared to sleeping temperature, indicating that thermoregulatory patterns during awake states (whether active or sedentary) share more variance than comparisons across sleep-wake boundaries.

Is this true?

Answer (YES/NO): NO